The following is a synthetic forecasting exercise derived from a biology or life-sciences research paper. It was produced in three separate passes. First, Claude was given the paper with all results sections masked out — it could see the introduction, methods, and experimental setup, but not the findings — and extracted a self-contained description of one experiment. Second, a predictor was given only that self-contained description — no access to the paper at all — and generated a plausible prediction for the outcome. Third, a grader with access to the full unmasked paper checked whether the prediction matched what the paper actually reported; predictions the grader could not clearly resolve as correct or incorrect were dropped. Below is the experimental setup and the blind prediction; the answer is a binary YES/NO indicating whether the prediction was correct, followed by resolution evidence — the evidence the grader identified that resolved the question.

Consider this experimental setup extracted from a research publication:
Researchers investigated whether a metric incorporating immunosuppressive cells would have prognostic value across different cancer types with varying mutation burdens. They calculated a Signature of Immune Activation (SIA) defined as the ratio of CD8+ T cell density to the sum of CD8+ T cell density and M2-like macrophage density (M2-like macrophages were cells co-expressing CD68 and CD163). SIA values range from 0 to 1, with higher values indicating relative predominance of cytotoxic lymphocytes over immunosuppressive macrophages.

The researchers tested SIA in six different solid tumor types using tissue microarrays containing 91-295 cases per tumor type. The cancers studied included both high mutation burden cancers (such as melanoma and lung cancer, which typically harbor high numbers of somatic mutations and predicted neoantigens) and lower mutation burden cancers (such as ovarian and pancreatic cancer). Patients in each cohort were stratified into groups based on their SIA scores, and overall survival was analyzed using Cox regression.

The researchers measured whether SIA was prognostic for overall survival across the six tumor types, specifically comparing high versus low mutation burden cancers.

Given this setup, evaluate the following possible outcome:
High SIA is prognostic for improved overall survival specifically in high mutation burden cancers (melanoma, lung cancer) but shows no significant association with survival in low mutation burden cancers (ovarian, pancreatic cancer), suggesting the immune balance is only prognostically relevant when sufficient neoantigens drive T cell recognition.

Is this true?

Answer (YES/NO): NO